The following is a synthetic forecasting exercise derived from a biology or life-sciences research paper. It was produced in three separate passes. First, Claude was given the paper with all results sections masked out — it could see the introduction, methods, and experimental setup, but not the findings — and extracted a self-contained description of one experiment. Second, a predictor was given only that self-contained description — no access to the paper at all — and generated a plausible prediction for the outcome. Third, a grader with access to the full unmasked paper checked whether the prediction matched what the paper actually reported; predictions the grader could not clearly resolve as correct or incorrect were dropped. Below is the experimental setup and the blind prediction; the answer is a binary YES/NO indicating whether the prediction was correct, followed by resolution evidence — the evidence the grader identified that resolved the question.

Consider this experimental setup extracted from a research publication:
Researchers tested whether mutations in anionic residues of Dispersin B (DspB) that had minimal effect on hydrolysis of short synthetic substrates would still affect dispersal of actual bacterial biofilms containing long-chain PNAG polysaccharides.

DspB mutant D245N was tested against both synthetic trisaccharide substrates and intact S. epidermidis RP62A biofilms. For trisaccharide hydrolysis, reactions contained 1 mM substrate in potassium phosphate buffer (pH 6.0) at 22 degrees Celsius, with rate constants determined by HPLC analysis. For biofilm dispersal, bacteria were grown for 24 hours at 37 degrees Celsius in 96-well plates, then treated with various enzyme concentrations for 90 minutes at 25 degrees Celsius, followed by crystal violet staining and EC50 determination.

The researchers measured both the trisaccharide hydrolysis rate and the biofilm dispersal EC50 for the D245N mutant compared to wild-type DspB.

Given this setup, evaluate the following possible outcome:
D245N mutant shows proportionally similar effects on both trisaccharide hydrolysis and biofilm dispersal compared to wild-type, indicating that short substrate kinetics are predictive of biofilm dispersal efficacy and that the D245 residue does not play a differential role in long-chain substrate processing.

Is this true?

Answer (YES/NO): YES